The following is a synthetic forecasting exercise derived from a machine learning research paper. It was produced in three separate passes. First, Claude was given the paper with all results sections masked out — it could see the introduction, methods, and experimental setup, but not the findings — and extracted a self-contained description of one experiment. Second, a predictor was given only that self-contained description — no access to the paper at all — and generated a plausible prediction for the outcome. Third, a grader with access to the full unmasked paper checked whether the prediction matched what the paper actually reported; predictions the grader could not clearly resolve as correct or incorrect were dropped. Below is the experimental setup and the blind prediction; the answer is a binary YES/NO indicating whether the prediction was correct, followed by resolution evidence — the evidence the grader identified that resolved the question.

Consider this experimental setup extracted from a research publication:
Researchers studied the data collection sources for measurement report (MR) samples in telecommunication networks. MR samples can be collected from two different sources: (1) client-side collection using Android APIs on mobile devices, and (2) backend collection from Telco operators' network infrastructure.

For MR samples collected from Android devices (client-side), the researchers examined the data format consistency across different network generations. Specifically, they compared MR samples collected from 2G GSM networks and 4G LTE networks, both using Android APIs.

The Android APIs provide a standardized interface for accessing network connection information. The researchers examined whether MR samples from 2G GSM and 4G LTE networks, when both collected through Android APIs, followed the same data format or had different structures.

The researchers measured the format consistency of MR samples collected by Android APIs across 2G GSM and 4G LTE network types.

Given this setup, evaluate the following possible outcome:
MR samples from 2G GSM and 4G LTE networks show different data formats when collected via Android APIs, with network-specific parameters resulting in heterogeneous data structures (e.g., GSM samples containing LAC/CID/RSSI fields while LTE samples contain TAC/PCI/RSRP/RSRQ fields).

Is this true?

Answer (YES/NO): NO